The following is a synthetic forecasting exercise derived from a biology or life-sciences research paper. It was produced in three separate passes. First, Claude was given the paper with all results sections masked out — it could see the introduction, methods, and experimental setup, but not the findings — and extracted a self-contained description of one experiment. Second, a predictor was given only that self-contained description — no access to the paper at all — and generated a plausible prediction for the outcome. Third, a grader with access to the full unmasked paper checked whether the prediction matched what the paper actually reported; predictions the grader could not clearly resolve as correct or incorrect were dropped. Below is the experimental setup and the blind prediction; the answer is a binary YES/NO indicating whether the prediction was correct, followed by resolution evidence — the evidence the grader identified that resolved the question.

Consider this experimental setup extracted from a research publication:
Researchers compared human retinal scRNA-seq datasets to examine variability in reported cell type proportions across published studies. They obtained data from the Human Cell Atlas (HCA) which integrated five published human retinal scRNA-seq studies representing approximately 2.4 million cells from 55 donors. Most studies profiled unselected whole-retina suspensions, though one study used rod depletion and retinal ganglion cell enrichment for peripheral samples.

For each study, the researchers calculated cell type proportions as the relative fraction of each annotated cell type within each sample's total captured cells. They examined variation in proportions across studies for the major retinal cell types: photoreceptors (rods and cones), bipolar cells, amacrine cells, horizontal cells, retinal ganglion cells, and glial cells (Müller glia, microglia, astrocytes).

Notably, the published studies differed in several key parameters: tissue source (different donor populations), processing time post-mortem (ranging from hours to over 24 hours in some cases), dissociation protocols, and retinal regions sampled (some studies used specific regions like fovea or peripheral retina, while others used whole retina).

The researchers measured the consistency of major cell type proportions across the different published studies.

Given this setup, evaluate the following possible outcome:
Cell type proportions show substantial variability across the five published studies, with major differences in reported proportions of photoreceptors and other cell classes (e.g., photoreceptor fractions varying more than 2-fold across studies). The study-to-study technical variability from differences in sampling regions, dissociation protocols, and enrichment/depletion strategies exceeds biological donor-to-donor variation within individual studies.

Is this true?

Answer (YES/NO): YES